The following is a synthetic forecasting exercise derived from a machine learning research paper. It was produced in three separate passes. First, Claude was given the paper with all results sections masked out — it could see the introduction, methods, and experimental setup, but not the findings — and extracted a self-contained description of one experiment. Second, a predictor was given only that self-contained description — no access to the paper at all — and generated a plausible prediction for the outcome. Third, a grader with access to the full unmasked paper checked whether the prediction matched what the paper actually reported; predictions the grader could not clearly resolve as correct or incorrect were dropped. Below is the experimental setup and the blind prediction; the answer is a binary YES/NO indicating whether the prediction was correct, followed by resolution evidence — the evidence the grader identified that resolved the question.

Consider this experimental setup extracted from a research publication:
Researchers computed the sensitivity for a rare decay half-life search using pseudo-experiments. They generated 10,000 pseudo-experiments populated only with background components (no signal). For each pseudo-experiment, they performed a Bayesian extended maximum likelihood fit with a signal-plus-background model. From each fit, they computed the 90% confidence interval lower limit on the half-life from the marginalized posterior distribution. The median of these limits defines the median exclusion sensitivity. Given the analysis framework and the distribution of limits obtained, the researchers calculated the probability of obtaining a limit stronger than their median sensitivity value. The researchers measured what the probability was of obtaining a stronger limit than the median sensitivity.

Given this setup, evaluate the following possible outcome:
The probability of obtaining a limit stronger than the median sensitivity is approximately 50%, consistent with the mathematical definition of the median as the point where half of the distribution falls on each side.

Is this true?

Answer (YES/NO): NO